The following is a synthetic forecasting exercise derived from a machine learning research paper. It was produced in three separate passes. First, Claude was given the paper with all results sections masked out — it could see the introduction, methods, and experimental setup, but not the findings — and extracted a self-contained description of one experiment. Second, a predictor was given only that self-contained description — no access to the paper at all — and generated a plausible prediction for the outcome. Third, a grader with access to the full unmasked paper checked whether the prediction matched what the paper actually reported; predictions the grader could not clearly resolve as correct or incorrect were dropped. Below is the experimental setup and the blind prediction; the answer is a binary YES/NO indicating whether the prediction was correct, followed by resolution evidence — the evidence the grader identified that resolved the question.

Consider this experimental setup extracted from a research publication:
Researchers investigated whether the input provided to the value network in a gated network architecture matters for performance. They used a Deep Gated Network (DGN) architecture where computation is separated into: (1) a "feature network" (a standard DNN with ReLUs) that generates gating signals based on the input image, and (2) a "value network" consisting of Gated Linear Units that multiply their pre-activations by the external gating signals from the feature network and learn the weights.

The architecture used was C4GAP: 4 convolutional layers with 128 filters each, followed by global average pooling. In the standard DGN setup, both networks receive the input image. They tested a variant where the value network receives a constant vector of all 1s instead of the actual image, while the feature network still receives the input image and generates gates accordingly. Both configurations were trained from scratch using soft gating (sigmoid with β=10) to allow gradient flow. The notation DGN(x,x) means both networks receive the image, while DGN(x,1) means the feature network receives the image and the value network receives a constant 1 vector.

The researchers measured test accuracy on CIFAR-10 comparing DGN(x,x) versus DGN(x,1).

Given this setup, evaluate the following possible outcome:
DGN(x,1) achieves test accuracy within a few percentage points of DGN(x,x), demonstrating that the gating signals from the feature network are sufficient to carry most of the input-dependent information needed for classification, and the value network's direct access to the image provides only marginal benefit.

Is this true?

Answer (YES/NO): YES